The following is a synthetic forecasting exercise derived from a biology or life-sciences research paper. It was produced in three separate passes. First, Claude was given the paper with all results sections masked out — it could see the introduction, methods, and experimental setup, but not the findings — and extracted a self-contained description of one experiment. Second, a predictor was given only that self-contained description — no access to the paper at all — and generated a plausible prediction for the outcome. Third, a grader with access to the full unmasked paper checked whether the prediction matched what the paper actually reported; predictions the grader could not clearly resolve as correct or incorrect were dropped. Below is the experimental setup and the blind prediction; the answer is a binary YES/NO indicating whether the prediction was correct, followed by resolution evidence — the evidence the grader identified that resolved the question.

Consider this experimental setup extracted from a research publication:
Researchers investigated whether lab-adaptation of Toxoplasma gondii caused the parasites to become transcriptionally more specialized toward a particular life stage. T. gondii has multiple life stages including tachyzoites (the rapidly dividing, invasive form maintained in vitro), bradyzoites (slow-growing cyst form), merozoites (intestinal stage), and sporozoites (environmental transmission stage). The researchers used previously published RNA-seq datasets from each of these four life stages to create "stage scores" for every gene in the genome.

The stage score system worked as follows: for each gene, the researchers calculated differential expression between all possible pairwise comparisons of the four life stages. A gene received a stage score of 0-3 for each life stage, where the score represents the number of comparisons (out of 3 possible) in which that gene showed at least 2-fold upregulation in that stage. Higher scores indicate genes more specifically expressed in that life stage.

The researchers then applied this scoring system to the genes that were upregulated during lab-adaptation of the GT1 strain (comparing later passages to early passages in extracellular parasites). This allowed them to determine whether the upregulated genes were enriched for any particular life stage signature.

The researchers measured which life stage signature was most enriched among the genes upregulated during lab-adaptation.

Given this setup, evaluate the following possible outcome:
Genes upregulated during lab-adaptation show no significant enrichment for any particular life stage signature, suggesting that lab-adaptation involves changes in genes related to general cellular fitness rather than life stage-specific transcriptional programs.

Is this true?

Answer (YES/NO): NO